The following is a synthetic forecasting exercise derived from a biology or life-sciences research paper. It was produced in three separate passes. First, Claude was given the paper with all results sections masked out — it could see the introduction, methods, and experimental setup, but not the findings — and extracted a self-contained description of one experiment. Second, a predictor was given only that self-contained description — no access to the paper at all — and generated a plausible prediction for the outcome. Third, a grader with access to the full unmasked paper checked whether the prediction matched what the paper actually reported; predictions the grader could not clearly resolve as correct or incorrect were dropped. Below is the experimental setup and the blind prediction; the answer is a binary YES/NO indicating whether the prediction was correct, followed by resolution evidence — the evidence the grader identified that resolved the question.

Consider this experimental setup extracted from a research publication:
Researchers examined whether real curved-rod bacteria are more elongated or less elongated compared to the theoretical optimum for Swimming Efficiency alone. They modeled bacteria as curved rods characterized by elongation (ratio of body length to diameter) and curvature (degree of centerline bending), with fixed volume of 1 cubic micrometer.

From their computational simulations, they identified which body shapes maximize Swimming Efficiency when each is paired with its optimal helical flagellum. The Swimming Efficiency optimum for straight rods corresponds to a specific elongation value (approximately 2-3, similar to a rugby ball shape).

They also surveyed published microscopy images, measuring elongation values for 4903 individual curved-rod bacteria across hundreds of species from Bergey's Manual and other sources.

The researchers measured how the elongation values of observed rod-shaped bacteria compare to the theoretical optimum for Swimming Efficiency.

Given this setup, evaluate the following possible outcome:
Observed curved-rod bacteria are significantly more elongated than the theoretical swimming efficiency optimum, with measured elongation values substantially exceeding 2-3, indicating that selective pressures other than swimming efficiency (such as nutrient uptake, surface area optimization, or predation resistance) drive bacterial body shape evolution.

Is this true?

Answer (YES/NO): NO